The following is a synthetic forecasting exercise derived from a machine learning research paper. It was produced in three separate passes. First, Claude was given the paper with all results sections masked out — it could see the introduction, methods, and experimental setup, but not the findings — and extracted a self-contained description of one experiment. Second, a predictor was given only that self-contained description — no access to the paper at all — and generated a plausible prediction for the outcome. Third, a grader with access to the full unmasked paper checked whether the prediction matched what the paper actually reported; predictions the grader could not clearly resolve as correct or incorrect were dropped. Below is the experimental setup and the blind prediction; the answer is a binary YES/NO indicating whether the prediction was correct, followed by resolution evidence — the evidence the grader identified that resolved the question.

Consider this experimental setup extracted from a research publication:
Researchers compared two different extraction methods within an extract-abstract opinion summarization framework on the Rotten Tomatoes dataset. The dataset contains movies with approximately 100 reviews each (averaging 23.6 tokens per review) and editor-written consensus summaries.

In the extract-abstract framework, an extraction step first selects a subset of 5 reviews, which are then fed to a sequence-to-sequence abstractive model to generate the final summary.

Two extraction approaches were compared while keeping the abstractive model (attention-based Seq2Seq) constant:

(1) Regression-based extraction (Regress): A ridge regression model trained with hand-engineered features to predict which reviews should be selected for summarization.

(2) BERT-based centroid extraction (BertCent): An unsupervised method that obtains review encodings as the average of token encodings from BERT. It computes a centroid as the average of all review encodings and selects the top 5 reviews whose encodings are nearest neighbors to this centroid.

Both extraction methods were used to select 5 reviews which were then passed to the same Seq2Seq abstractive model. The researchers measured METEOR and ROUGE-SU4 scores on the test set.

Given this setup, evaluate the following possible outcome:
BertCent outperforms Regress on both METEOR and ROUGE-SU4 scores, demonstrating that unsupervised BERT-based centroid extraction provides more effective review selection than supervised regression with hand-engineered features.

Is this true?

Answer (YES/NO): YES